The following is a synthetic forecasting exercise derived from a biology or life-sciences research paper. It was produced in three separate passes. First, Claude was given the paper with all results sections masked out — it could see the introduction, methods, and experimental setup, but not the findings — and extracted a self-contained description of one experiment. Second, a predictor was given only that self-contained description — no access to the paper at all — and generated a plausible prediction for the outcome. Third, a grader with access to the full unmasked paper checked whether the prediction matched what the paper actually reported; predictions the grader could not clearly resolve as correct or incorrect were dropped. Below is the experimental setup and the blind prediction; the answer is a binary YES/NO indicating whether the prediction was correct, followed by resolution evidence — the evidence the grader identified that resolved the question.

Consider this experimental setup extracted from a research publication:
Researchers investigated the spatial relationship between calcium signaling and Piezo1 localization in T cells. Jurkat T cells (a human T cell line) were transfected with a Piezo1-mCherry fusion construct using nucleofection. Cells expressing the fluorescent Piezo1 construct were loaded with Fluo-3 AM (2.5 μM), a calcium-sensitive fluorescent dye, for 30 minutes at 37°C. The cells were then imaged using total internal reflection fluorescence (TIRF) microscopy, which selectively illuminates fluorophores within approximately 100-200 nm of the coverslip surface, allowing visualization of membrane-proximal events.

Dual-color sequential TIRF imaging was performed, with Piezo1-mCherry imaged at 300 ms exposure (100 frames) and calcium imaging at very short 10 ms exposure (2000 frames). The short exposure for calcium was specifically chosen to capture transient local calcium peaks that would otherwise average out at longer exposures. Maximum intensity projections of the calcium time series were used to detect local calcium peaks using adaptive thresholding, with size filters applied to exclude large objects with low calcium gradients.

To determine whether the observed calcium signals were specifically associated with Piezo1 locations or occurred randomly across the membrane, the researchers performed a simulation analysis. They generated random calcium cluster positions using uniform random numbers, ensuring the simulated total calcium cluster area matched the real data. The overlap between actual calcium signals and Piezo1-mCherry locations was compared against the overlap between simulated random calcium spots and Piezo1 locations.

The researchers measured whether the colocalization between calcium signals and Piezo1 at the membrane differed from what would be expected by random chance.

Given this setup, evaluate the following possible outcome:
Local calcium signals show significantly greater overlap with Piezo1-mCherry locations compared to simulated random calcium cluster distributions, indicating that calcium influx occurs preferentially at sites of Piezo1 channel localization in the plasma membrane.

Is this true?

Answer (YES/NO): YES